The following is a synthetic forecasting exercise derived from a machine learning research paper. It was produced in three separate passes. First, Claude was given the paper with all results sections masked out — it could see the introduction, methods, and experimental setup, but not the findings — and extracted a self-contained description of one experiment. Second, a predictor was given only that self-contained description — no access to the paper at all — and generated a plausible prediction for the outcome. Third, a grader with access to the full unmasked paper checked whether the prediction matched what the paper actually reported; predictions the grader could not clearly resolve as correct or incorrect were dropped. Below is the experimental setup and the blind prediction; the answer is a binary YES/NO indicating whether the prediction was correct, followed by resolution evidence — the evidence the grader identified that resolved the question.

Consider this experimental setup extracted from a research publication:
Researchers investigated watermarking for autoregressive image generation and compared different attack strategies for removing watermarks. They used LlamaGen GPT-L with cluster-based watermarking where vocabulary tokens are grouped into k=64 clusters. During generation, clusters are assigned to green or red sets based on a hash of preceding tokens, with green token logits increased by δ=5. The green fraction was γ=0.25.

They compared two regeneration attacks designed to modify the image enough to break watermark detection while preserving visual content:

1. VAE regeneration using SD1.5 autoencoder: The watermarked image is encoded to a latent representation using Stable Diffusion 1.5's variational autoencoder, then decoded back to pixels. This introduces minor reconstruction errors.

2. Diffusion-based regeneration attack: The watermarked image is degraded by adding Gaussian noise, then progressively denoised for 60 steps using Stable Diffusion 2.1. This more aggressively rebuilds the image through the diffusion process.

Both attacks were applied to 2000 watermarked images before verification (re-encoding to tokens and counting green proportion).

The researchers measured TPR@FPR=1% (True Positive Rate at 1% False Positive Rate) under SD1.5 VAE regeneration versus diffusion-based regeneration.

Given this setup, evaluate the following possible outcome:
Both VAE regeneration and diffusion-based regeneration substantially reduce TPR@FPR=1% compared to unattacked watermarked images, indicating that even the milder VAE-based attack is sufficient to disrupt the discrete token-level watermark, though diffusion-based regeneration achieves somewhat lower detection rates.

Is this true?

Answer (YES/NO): NO